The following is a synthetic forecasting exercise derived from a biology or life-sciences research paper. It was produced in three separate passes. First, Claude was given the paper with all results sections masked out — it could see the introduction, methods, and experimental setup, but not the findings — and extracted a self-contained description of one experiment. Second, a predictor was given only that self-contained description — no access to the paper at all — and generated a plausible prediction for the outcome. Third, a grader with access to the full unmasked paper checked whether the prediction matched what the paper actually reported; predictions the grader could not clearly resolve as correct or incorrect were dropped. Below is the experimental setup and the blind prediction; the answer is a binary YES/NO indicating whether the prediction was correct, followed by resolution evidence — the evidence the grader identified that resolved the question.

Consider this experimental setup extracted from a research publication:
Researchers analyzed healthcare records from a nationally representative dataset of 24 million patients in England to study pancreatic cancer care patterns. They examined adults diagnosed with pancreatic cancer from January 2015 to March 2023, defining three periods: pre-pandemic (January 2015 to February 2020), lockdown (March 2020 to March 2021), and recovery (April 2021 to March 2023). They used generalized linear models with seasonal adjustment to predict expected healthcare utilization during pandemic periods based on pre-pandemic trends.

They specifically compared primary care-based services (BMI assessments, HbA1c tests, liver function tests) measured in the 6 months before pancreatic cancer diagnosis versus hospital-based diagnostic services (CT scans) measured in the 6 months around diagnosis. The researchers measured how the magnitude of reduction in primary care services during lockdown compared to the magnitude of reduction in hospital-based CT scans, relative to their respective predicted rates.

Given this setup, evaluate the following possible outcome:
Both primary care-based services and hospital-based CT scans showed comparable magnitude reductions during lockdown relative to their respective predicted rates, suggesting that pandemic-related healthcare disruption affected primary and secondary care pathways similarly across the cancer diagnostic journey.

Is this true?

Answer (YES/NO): NO